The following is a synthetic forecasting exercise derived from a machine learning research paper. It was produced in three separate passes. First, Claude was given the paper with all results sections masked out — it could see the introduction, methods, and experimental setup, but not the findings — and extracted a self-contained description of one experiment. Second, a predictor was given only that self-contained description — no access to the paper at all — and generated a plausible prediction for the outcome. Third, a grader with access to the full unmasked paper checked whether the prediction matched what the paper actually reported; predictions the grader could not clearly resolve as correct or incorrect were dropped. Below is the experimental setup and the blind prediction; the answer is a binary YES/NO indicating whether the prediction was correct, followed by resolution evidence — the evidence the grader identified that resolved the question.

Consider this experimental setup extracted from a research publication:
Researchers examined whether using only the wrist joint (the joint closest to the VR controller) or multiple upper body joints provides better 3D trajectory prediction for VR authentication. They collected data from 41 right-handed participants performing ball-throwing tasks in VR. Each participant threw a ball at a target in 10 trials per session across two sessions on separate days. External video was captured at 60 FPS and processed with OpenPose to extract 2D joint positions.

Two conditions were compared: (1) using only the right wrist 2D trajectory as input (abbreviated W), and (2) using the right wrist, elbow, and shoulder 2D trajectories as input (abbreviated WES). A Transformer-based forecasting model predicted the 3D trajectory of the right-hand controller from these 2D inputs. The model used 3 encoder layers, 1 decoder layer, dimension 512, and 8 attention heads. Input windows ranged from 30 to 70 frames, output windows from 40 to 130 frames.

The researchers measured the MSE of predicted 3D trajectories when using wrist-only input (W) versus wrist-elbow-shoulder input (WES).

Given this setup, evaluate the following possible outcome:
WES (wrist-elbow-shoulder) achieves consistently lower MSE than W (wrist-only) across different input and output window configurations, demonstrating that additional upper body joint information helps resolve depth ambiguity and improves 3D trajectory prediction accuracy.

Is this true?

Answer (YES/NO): YES